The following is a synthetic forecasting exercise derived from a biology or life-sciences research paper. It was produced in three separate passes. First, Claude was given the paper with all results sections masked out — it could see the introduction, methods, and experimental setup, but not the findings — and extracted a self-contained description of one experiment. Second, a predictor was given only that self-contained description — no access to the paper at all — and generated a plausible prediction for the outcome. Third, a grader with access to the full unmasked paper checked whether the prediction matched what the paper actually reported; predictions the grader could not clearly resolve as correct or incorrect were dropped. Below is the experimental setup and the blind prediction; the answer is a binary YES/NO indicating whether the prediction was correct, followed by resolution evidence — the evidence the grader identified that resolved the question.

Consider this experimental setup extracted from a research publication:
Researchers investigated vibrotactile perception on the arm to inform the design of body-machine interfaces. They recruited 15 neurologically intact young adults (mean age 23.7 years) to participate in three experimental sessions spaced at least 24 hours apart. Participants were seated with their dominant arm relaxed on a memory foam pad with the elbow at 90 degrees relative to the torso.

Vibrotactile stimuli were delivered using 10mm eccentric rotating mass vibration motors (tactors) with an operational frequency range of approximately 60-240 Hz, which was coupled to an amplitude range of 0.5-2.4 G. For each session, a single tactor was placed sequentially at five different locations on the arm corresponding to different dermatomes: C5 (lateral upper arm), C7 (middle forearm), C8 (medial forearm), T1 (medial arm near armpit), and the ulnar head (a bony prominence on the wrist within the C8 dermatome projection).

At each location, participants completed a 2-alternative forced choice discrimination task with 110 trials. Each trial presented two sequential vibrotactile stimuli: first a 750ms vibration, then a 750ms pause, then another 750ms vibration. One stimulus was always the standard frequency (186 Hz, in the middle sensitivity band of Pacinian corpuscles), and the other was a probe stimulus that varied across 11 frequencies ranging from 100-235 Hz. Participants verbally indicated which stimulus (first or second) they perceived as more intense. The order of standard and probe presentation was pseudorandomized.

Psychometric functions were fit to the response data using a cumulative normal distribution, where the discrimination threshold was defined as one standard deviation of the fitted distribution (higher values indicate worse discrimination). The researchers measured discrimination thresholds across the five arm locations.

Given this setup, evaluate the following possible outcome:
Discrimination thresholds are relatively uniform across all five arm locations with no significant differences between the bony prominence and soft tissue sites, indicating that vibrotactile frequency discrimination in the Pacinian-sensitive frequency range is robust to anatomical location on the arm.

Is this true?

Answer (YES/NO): NO